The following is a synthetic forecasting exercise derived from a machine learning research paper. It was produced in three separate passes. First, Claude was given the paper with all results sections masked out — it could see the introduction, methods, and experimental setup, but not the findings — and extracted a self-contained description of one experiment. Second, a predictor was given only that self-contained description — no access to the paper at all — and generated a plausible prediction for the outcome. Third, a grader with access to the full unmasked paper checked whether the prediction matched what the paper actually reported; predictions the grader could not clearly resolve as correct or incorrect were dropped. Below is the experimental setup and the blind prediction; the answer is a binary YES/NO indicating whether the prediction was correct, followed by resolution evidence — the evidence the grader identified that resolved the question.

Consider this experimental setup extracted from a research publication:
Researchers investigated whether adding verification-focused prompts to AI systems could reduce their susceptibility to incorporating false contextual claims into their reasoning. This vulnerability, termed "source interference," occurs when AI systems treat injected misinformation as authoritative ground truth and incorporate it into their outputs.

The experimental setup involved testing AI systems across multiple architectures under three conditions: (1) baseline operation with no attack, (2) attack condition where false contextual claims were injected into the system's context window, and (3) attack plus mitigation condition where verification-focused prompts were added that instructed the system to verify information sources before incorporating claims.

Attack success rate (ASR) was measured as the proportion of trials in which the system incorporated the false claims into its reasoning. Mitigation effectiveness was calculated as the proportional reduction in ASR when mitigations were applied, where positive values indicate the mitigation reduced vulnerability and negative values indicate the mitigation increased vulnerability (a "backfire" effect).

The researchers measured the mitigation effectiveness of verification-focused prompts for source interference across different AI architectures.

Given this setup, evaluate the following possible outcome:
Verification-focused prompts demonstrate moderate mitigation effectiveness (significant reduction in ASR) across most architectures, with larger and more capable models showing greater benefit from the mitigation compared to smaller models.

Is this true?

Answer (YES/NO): NO